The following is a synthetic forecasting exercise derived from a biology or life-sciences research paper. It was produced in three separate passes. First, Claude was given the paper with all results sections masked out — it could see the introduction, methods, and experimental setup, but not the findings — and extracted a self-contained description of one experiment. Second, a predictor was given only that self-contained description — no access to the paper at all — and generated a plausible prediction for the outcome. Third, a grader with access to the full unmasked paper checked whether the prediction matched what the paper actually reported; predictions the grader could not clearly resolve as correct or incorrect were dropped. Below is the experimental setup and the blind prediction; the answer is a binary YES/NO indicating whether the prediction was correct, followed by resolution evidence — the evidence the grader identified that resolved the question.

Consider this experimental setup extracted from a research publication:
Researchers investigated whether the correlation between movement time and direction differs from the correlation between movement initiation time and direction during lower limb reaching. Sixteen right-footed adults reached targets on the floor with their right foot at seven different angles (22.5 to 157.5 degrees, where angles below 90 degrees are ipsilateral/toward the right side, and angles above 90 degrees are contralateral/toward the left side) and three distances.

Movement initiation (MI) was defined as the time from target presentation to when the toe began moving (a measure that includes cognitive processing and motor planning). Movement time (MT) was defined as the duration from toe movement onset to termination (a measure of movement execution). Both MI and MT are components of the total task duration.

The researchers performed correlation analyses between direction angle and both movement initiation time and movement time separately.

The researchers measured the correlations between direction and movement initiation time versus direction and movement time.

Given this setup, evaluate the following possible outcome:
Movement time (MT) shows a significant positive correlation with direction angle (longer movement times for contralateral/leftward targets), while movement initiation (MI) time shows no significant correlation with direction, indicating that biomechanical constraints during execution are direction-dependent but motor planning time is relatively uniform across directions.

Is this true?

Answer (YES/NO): NO